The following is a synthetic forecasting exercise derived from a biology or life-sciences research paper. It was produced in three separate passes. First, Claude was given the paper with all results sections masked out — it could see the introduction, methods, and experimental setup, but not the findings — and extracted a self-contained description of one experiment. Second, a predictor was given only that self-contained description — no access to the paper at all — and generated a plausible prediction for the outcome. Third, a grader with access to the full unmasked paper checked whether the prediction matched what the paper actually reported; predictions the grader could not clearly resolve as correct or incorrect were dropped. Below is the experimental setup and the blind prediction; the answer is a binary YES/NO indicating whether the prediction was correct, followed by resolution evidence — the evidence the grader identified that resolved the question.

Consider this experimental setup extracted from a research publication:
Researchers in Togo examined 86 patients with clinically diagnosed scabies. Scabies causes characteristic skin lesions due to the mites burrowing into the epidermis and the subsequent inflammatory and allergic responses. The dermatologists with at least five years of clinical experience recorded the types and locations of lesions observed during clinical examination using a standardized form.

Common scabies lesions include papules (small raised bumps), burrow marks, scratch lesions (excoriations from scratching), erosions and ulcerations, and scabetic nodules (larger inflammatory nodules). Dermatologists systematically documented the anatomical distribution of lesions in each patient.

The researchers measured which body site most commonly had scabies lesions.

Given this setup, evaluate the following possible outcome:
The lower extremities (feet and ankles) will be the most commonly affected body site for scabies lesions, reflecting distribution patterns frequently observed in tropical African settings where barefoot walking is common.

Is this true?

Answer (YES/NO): NO